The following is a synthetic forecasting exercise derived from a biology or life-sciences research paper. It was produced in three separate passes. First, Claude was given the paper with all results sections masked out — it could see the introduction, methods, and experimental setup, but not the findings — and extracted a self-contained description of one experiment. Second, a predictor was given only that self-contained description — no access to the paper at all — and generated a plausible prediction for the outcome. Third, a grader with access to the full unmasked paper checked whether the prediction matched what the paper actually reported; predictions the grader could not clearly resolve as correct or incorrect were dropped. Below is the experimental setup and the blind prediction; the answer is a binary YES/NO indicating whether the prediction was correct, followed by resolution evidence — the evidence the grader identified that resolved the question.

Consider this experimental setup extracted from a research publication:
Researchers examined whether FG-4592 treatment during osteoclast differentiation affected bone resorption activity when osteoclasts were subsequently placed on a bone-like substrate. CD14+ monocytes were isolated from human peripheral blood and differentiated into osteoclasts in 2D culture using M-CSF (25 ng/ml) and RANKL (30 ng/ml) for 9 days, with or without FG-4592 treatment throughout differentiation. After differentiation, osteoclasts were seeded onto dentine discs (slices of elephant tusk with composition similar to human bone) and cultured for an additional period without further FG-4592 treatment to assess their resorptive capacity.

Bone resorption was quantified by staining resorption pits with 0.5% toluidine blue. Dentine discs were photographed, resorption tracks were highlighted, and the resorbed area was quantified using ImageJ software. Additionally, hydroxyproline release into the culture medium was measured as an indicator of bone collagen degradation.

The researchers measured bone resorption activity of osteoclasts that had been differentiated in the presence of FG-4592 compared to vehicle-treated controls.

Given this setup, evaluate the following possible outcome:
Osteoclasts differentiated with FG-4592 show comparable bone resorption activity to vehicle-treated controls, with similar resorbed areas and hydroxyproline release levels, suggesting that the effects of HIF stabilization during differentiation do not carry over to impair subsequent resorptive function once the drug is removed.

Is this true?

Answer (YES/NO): NO